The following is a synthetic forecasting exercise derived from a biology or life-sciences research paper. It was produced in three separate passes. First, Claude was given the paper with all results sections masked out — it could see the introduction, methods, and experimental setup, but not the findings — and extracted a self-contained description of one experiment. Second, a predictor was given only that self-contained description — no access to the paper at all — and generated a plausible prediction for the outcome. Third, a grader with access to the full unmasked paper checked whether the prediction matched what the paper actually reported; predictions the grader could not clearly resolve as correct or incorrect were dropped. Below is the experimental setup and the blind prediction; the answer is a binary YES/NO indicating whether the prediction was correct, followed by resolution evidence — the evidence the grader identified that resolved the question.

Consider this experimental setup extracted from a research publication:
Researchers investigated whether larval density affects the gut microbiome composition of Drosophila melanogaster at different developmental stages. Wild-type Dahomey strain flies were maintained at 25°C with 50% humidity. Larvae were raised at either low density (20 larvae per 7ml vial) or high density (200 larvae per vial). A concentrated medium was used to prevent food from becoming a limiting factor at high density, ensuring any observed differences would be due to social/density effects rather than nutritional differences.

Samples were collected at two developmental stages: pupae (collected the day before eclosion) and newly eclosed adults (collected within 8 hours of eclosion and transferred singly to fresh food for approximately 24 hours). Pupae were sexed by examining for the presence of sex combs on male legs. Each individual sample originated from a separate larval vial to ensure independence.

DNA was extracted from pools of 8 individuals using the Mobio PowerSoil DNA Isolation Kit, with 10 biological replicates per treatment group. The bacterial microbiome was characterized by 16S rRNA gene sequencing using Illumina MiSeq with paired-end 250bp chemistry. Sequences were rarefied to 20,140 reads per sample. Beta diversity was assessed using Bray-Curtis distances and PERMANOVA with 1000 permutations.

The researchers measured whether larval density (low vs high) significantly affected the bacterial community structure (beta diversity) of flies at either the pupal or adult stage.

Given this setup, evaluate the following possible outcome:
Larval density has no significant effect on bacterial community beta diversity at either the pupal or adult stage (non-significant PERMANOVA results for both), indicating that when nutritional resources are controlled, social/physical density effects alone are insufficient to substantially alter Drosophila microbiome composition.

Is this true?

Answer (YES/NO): YES